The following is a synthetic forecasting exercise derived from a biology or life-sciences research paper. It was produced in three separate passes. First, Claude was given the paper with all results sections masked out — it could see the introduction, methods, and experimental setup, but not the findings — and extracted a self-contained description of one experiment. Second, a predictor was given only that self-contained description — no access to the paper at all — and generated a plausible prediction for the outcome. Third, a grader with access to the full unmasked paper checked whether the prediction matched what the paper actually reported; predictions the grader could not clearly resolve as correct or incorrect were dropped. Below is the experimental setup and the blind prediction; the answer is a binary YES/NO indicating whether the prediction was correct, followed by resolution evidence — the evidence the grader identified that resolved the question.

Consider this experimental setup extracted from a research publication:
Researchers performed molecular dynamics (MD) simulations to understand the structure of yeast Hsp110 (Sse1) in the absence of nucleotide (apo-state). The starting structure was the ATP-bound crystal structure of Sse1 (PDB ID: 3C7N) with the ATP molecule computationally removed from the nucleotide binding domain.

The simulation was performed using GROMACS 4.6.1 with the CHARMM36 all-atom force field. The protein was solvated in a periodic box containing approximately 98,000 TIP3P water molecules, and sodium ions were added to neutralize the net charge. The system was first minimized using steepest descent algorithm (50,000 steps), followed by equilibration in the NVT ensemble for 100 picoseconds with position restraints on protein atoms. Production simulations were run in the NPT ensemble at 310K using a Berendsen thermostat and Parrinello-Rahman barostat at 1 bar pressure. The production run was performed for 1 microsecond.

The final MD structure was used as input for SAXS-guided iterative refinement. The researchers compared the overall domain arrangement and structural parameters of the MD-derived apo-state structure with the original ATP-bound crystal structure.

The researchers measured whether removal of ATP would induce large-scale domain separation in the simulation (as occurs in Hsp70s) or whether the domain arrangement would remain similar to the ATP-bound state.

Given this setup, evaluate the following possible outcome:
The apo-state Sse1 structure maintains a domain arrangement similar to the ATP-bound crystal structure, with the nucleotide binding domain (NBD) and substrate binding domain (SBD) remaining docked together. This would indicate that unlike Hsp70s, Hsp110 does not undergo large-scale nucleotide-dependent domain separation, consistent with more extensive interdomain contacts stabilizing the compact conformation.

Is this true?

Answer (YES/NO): YES